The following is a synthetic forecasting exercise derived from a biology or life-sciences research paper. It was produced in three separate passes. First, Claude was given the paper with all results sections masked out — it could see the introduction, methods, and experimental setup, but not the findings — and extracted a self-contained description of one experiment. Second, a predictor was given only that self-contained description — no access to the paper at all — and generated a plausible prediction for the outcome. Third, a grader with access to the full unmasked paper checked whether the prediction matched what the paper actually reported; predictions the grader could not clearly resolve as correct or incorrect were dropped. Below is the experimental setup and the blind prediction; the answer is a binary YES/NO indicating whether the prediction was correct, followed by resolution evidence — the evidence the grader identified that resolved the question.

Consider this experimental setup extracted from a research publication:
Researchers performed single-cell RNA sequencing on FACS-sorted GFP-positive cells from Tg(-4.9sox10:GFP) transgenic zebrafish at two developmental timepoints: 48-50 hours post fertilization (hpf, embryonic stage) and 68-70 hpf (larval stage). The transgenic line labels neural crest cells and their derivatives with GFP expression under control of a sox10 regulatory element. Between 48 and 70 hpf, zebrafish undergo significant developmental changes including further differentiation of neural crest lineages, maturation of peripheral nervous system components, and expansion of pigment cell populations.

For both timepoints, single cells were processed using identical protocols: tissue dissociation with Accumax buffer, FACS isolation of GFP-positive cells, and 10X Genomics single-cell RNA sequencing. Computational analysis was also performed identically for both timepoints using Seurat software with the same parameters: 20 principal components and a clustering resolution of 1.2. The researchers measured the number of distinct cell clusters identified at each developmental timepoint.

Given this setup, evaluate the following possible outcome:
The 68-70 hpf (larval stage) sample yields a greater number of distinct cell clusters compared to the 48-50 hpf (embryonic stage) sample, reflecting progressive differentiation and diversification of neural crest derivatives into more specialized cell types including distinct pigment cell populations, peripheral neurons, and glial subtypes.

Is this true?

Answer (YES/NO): YES